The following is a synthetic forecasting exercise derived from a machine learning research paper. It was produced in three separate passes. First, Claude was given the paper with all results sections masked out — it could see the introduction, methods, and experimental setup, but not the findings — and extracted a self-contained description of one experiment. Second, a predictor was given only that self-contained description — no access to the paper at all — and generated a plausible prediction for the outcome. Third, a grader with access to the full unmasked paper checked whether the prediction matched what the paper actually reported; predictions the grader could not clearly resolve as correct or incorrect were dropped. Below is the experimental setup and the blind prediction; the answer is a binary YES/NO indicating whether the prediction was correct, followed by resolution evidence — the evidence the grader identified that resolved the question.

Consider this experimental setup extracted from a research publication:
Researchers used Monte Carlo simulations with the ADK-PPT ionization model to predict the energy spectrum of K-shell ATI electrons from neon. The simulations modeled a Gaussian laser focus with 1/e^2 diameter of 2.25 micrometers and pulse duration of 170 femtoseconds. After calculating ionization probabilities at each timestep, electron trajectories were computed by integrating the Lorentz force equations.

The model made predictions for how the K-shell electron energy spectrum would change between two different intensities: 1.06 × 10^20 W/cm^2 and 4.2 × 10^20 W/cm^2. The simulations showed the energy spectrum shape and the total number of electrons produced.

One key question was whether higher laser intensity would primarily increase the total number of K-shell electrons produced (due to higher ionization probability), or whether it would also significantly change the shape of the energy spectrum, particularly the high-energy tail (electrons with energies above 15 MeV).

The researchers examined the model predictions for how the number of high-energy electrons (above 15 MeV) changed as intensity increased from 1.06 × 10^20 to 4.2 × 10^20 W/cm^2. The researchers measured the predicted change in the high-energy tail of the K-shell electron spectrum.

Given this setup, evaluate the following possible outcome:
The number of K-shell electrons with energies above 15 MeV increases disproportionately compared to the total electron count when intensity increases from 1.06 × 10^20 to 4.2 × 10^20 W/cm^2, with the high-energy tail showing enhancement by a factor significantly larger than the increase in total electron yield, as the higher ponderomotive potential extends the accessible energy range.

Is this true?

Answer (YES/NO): YES